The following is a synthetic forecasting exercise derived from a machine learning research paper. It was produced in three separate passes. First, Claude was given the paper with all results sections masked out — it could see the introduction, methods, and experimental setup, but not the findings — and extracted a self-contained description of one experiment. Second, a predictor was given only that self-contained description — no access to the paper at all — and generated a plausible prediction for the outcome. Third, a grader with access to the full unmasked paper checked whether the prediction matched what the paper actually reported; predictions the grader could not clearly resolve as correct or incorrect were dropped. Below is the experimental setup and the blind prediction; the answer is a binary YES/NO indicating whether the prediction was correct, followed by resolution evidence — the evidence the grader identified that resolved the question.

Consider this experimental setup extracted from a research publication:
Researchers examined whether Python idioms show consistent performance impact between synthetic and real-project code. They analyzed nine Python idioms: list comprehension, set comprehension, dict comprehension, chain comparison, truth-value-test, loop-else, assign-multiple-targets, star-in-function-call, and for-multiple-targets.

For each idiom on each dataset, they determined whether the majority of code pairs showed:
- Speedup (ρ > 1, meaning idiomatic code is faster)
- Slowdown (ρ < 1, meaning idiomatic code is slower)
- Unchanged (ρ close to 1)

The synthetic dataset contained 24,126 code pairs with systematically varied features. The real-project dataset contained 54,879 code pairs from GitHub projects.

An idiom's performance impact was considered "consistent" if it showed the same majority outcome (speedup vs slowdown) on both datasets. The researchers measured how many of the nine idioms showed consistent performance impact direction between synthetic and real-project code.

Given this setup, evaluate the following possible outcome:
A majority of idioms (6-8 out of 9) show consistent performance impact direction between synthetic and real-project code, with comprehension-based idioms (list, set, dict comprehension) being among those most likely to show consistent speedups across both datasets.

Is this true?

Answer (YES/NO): NO